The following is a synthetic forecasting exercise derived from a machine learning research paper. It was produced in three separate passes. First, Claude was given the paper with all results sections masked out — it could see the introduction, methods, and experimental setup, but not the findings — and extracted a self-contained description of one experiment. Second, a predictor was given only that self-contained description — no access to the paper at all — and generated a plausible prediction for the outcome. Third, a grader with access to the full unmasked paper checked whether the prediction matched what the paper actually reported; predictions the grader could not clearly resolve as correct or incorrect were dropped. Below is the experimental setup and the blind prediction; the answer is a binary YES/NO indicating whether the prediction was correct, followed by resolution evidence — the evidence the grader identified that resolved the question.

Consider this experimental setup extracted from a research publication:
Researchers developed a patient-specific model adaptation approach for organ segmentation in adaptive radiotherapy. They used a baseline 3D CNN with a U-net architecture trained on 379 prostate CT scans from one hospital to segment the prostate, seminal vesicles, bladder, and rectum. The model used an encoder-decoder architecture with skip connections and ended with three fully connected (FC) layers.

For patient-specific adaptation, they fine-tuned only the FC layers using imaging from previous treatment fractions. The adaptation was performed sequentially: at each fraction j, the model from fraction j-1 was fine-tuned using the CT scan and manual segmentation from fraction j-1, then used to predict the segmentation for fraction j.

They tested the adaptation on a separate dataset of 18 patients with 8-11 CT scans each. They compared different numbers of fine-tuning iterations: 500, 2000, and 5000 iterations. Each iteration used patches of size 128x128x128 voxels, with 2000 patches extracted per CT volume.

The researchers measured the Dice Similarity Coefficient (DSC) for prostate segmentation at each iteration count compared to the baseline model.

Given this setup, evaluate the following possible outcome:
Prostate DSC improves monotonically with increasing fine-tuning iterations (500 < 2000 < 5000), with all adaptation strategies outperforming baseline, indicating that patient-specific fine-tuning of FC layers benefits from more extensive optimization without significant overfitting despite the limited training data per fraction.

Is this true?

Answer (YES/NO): NO